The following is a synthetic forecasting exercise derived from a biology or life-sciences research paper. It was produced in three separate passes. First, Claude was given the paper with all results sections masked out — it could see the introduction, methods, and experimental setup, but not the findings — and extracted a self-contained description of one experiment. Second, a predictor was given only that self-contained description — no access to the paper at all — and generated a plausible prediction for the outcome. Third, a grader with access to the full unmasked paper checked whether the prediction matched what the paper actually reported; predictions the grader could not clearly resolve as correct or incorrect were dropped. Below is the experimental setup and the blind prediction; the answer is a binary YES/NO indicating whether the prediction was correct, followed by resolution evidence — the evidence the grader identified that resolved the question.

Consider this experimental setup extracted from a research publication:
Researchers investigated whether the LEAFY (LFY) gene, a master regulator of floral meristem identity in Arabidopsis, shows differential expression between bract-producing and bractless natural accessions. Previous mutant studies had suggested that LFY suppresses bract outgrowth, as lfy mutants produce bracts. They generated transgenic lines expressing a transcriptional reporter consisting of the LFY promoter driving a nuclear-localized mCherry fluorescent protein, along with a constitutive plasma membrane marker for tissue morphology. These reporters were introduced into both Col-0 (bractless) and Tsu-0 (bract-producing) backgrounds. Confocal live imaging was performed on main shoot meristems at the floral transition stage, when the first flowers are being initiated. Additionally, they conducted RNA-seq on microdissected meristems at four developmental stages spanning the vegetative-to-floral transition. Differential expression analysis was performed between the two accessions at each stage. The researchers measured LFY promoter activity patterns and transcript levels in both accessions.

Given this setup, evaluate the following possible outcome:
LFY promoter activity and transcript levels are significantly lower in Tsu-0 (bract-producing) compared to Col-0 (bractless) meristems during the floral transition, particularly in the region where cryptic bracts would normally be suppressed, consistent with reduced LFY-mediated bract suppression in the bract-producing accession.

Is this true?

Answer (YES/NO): NO